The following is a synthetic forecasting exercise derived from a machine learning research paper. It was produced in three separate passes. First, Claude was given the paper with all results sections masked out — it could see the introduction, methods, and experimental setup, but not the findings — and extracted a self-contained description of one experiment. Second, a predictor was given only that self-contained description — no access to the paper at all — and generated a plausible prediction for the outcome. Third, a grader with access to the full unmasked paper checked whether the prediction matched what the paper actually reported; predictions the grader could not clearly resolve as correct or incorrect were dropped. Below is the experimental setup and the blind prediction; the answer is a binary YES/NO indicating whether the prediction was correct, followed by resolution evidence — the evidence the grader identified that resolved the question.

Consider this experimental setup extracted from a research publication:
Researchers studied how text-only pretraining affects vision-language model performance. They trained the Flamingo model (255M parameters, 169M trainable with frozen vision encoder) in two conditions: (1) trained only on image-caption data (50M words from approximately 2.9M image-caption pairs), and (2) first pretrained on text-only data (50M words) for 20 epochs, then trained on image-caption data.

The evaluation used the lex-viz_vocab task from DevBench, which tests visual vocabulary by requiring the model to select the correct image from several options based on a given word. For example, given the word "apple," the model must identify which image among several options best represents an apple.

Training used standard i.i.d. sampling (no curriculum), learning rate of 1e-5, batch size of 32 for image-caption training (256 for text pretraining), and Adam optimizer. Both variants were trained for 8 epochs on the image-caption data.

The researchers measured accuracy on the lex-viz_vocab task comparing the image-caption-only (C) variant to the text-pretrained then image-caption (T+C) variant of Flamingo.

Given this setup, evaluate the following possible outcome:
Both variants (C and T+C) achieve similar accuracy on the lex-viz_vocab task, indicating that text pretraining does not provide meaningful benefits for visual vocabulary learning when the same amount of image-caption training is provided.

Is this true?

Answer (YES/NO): NO